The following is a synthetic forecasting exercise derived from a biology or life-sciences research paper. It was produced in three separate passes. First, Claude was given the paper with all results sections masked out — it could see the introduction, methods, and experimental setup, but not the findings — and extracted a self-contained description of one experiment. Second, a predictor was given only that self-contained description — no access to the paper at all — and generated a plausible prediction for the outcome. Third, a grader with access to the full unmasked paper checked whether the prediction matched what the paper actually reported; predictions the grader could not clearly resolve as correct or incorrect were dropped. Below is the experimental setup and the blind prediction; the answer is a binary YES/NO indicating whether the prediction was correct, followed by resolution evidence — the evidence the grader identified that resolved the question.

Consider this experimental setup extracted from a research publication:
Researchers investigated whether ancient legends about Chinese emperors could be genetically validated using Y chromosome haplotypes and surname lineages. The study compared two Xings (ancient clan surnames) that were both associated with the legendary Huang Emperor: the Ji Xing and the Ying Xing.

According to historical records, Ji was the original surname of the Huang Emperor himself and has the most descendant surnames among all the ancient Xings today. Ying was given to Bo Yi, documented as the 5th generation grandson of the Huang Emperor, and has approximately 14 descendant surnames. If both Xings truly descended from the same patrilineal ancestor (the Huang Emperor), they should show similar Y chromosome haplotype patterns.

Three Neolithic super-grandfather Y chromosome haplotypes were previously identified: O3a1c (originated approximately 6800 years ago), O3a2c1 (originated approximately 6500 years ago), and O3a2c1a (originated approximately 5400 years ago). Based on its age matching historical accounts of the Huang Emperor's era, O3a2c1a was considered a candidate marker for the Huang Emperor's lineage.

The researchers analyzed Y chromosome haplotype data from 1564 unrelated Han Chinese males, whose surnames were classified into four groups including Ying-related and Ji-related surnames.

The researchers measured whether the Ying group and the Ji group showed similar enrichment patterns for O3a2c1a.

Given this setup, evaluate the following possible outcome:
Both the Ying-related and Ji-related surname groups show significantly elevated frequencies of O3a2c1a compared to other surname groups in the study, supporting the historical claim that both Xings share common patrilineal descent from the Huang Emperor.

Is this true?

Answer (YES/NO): NO